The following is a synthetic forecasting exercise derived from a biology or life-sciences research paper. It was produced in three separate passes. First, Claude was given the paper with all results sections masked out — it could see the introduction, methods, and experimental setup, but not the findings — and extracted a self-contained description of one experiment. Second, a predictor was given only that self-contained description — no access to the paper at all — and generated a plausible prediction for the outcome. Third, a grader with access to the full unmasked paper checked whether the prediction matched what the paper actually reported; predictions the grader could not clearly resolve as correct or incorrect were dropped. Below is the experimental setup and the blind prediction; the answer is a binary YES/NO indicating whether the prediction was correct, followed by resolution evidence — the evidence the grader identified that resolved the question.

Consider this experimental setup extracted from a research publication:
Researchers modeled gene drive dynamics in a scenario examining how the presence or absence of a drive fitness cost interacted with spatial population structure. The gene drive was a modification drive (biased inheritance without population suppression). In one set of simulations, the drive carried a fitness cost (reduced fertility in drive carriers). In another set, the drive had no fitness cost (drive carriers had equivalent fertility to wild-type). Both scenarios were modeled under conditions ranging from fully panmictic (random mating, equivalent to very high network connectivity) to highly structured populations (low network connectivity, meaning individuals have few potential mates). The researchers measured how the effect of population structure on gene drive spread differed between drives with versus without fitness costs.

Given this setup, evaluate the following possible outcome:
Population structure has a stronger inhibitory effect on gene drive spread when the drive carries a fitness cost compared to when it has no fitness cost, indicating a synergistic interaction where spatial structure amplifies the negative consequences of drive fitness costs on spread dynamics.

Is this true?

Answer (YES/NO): YES